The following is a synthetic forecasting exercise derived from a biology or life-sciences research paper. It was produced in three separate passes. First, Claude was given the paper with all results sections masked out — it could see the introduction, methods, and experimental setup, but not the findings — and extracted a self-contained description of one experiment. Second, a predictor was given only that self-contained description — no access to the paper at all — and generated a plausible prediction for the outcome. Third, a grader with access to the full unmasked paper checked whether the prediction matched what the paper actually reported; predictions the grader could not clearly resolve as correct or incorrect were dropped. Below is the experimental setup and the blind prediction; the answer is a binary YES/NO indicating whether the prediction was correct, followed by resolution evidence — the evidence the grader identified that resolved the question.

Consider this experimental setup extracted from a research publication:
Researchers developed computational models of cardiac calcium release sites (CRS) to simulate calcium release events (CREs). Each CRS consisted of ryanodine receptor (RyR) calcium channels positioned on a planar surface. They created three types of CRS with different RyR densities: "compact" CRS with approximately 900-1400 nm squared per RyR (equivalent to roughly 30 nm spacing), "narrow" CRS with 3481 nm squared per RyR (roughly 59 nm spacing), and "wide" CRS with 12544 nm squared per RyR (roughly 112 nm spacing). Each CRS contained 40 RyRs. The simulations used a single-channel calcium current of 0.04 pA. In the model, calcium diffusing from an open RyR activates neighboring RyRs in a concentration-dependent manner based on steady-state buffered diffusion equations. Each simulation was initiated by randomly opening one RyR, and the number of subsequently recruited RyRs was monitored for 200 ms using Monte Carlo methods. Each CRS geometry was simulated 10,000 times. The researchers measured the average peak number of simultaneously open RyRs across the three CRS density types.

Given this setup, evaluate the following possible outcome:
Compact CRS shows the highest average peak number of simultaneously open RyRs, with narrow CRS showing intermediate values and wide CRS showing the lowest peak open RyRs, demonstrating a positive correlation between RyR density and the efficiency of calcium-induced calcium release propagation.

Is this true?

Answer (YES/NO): YES